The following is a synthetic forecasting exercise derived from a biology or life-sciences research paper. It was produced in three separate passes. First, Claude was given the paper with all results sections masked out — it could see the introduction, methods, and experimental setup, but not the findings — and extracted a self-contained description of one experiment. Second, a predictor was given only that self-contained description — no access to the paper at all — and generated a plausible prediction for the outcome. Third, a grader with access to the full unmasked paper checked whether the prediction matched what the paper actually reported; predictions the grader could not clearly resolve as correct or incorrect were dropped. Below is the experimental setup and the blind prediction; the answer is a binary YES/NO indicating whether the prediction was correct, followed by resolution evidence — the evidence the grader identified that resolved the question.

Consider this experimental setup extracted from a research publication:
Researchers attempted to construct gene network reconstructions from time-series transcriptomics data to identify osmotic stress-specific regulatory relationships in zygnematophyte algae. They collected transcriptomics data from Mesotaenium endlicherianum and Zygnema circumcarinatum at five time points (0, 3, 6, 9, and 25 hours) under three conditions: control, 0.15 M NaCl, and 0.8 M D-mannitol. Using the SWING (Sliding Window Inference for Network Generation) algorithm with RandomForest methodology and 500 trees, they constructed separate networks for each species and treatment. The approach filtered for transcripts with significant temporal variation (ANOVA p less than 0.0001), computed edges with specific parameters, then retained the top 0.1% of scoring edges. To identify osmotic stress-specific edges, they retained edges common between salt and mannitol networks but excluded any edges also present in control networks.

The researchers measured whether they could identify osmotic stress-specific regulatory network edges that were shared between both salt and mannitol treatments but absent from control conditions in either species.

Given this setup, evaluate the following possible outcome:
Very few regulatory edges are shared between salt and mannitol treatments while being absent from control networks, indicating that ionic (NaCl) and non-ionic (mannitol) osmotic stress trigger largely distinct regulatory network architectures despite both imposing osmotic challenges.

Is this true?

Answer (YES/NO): NO